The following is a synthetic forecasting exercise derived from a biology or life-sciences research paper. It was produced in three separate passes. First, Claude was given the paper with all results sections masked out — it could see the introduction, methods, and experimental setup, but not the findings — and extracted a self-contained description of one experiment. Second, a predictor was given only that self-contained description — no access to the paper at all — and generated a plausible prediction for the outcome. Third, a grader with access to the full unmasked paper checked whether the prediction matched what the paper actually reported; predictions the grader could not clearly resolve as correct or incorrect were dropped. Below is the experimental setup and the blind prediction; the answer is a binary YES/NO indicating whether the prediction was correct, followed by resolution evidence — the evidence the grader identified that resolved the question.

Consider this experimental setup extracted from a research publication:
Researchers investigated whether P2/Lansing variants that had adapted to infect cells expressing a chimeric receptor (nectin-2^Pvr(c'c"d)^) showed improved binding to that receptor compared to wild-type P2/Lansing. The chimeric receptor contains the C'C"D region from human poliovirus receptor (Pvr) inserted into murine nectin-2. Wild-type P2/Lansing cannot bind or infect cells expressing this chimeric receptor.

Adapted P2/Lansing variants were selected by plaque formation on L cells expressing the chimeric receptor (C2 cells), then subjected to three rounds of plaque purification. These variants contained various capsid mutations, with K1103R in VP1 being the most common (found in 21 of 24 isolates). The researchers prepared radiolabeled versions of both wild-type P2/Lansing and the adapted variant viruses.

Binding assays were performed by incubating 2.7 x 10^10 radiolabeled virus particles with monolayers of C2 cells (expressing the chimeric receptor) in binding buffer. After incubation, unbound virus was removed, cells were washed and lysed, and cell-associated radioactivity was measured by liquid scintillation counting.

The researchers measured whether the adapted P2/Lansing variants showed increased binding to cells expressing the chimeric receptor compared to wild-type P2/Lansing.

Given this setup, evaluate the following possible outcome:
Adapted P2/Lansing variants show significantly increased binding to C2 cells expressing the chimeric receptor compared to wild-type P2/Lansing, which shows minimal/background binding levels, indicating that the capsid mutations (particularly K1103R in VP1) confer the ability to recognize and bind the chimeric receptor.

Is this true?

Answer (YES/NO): YES